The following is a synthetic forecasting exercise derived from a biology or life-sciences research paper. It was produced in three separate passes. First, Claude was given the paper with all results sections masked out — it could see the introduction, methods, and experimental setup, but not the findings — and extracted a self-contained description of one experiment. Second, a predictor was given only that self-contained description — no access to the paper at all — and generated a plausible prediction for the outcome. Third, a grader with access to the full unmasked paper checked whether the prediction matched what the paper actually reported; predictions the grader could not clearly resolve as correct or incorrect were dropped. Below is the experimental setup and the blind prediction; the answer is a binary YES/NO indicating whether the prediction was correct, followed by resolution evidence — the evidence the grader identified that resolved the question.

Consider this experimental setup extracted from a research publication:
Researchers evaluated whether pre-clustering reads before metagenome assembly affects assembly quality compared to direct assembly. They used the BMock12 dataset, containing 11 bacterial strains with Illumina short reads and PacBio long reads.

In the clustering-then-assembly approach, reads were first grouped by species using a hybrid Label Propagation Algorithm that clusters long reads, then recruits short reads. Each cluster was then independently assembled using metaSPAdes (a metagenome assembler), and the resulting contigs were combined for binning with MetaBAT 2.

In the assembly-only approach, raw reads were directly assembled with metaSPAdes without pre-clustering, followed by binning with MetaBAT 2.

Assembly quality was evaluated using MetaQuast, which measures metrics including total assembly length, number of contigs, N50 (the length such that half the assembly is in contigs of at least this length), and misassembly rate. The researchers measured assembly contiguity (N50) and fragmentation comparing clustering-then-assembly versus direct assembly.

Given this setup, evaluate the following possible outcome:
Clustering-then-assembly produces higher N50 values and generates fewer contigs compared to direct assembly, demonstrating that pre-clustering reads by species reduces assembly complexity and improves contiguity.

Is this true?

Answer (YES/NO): NO